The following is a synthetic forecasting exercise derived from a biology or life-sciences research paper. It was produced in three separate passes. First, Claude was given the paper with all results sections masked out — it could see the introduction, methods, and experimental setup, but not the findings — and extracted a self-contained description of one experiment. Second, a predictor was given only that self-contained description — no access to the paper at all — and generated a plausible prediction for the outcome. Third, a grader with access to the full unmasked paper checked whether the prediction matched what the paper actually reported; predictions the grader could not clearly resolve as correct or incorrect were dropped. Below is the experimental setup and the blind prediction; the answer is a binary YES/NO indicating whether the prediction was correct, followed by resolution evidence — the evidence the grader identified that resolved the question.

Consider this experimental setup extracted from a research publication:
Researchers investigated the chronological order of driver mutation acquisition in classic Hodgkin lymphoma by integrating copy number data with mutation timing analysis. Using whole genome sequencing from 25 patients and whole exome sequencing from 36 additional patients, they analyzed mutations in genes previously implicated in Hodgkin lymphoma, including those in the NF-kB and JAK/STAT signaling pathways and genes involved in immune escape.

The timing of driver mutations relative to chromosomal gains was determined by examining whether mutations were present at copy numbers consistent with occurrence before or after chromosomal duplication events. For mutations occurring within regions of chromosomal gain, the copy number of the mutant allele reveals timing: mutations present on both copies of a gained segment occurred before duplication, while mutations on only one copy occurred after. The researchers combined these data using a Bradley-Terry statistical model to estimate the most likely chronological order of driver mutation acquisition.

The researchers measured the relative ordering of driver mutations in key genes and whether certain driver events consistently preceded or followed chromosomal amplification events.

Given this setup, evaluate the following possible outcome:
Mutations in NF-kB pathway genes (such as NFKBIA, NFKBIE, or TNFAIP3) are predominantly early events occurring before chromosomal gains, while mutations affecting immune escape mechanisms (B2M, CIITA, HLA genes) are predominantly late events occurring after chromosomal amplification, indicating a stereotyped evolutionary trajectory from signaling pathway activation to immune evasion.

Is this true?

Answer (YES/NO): NO